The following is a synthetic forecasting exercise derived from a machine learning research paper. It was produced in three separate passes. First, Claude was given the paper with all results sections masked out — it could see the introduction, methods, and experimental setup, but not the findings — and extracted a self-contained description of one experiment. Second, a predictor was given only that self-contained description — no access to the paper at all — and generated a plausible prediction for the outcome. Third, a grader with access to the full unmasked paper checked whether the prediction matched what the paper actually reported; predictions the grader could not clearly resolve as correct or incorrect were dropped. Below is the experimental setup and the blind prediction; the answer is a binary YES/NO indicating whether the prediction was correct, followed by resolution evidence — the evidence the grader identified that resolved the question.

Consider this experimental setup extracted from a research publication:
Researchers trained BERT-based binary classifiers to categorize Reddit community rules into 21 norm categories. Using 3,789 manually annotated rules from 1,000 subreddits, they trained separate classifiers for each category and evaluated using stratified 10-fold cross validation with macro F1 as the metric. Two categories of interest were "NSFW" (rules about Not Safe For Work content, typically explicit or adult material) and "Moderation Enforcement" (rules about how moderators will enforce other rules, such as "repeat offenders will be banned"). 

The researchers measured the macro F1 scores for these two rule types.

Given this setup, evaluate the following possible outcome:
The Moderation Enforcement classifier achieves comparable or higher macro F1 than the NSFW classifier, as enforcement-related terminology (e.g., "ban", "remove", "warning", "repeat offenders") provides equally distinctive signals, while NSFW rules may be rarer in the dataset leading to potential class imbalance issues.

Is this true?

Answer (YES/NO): YES